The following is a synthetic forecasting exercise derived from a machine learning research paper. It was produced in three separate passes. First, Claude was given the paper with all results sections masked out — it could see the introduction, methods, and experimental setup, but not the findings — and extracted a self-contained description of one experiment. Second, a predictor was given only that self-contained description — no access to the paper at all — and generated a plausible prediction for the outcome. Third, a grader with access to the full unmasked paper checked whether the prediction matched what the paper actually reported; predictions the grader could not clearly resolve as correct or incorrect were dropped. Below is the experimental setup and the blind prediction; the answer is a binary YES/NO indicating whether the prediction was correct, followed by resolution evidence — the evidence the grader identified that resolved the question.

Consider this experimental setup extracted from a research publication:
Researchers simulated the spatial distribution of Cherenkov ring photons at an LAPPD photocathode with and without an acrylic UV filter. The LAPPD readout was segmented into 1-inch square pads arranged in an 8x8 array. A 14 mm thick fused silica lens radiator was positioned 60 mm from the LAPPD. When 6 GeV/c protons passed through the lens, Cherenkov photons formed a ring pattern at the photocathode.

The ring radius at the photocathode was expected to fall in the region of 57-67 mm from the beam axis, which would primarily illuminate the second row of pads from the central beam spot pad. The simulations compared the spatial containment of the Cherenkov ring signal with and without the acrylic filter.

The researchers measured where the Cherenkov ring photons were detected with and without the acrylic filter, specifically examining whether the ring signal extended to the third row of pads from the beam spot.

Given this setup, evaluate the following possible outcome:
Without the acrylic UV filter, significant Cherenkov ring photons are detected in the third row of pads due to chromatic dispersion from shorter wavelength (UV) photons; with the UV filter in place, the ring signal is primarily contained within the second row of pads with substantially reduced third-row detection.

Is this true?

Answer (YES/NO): YES